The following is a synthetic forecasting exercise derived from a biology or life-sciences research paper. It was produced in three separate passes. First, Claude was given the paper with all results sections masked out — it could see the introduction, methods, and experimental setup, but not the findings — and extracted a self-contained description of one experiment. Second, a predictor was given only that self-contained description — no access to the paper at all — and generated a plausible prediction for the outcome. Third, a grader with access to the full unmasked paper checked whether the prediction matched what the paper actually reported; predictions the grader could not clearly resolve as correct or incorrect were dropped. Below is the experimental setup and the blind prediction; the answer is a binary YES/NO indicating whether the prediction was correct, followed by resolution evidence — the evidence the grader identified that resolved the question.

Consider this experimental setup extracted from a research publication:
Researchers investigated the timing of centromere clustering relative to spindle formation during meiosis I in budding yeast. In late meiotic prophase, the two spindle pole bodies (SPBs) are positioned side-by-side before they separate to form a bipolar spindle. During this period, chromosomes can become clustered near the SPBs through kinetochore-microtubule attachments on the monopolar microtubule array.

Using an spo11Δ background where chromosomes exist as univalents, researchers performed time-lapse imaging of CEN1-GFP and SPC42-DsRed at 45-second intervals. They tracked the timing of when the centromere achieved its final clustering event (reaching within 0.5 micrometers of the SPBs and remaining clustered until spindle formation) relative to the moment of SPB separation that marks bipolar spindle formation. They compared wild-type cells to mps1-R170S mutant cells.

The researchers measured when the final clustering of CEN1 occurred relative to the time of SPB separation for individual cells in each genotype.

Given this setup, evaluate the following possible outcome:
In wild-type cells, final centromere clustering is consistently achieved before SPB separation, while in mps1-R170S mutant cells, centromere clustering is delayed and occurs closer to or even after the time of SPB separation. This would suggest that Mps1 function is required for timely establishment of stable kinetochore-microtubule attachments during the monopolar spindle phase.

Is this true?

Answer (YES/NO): YES